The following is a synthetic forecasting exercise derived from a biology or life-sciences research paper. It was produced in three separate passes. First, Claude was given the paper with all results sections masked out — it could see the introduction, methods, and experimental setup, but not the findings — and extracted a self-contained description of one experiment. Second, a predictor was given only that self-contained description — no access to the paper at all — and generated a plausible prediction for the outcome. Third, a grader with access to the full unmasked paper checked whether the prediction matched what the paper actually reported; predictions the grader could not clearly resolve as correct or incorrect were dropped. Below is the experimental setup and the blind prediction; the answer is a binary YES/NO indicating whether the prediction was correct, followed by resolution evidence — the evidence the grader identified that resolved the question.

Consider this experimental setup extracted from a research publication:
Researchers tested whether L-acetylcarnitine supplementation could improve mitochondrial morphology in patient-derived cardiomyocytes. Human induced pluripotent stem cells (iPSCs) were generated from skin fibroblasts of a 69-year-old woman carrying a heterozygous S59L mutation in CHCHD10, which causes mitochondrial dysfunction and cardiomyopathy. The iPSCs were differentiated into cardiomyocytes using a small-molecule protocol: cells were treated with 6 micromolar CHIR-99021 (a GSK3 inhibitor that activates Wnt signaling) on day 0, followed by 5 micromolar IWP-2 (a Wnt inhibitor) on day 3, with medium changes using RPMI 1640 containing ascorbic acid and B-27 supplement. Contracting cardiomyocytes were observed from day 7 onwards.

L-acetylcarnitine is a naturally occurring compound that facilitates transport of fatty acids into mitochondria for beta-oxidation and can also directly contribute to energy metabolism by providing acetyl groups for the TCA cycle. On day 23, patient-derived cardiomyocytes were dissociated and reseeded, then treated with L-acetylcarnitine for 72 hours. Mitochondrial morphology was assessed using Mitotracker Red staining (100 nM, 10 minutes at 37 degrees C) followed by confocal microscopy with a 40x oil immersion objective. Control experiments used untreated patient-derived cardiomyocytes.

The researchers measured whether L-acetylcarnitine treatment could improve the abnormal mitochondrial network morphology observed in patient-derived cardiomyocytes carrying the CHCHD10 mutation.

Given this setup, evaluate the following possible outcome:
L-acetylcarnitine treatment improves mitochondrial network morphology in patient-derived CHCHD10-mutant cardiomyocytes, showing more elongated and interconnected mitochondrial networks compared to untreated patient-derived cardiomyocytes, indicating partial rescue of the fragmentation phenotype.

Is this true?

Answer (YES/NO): YES